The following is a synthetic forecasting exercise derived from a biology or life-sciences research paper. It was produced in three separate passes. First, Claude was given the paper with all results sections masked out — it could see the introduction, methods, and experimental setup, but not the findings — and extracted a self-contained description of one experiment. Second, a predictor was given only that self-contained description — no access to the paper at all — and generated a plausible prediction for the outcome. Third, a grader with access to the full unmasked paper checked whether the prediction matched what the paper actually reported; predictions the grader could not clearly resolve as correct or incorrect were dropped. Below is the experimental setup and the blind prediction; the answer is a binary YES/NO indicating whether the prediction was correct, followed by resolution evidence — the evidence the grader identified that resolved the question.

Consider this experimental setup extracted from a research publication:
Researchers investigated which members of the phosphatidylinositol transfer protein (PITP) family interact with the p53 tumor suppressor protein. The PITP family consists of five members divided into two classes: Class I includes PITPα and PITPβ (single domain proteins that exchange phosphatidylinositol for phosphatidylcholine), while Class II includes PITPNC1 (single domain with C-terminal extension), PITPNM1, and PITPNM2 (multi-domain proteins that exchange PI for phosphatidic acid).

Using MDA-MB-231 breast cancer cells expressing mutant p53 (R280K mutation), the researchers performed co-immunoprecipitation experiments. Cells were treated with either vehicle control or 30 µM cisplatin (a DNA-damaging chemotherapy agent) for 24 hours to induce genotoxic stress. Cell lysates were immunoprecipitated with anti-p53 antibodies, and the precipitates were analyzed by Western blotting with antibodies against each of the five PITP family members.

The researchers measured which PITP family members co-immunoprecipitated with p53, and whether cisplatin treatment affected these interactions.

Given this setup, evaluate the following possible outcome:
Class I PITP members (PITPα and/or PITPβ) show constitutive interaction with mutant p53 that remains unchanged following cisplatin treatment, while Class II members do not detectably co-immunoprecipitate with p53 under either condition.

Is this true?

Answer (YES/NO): NO